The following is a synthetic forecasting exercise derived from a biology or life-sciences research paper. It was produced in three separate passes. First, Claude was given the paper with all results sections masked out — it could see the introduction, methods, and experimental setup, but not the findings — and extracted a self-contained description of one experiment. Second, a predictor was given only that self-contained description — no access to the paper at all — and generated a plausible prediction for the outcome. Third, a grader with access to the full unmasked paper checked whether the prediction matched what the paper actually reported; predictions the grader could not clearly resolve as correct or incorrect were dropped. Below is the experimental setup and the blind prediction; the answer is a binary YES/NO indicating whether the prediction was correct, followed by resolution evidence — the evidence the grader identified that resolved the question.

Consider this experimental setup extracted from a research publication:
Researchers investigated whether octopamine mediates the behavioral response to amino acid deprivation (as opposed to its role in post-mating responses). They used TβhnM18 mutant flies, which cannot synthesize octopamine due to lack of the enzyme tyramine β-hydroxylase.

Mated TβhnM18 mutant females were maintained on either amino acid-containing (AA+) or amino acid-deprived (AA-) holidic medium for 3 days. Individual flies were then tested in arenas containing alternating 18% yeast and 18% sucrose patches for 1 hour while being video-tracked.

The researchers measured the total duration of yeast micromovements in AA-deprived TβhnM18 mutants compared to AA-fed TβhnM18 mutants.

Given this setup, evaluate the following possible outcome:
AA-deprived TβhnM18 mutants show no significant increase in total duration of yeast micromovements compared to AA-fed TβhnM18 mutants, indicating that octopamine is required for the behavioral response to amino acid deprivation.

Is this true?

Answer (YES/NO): NO